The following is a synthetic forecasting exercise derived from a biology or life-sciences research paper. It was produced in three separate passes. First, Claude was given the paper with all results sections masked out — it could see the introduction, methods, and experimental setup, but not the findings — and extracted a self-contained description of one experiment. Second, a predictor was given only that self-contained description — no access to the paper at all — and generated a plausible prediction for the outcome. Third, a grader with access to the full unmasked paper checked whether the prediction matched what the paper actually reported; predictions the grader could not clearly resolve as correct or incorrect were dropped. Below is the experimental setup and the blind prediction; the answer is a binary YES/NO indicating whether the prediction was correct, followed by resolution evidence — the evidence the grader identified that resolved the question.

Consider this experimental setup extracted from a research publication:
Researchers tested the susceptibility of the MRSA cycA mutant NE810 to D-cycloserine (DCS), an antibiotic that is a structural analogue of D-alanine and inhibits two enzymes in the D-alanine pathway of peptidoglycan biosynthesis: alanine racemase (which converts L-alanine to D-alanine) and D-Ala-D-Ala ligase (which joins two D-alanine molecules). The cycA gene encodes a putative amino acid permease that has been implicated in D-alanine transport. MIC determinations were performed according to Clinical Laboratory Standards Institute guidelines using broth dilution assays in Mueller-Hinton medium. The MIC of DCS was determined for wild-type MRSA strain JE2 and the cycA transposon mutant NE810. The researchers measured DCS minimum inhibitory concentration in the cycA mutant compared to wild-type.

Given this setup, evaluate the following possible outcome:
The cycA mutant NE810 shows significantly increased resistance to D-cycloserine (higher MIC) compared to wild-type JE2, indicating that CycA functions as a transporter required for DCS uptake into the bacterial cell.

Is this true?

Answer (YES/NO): NO